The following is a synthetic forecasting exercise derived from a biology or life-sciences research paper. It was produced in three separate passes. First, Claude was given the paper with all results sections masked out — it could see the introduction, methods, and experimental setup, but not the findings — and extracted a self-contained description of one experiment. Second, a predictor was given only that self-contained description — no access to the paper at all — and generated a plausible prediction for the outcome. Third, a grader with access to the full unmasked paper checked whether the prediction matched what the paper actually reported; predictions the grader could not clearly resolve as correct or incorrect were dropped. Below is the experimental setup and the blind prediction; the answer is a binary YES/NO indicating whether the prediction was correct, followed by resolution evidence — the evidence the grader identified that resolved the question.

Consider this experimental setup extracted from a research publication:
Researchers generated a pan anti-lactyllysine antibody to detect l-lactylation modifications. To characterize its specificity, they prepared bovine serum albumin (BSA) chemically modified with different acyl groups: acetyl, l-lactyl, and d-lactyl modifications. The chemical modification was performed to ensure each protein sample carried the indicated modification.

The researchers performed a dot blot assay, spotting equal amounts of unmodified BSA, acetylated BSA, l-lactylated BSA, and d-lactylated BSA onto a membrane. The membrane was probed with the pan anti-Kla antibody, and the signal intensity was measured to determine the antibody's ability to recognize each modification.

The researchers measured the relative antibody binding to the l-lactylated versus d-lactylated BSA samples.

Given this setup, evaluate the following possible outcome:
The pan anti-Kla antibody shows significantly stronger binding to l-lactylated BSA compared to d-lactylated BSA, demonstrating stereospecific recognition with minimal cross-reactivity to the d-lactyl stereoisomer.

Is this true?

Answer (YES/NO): YES